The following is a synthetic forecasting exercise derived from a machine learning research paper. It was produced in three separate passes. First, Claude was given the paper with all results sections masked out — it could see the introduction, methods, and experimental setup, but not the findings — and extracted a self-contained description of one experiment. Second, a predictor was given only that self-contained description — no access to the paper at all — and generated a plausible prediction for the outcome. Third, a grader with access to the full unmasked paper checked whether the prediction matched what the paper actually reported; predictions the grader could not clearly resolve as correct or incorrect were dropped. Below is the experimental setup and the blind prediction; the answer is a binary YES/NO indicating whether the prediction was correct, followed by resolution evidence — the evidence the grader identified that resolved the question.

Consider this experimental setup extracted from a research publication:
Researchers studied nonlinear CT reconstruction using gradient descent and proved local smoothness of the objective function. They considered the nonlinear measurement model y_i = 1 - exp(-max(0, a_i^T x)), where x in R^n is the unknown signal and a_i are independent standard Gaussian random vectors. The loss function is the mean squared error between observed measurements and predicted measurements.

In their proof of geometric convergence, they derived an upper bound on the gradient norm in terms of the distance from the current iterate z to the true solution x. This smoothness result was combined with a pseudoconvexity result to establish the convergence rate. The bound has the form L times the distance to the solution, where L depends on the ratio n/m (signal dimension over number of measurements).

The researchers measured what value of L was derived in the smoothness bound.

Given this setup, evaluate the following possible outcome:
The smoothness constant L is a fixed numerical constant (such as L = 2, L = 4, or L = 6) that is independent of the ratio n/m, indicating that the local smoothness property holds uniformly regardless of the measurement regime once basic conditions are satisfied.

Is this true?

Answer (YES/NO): NO